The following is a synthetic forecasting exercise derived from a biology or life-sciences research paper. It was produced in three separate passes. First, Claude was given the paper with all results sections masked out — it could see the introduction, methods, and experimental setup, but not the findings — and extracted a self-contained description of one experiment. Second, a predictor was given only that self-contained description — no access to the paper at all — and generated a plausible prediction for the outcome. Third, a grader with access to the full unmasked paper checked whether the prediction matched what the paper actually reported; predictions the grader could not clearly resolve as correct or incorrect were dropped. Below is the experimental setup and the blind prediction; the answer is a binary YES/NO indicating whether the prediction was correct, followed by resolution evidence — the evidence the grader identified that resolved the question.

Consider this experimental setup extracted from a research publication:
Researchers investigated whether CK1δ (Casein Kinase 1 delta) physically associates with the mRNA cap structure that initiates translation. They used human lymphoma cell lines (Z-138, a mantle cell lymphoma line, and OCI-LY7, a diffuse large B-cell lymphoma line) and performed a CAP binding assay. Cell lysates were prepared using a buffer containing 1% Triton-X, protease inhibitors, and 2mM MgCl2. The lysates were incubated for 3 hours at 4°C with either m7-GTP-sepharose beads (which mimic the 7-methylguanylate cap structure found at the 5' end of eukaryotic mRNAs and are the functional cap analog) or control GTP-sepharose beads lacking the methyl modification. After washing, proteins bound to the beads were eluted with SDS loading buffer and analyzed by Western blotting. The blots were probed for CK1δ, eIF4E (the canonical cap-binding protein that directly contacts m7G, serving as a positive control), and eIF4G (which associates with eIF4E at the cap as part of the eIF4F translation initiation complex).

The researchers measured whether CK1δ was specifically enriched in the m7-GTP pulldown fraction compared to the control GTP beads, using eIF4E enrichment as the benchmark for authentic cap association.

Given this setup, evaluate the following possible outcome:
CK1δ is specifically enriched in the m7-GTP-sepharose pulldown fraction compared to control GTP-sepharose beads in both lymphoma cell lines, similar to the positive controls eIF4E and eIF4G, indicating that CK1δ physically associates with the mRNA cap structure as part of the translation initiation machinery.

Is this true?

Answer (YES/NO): NO